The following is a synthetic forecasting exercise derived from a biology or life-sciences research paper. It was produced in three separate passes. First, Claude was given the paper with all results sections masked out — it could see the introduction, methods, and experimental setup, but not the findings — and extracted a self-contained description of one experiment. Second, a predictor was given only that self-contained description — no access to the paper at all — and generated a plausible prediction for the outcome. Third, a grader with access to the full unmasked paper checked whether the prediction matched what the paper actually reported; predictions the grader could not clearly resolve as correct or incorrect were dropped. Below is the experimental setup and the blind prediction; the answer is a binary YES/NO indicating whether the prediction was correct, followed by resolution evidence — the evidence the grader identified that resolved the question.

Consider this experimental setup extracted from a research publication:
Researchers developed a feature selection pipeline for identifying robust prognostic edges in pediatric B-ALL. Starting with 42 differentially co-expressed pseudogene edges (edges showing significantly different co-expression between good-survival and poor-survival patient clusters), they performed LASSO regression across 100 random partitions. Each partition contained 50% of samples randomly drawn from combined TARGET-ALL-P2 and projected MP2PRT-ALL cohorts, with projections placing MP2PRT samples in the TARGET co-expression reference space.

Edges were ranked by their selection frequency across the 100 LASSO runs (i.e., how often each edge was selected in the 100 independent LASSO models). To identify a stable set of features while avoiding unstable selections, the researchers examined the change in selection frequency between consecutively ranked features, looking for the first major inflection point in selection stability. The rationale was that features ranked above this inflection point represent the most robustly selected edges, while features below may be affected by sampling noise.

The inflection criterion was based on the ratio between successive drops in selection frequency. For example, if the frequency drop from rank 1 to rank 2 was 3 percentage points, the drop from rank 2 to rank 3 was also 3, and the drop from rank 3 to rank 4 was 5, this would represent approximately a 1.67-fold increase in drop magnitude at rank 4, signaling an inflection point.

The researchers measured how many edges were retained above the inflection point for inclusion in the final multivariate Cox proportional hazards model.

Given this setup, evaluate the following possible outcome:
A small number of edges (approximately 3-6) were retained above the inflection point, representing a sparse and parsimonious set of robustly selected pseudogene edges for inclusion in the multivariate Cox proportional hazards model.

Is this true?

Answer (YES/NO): YES